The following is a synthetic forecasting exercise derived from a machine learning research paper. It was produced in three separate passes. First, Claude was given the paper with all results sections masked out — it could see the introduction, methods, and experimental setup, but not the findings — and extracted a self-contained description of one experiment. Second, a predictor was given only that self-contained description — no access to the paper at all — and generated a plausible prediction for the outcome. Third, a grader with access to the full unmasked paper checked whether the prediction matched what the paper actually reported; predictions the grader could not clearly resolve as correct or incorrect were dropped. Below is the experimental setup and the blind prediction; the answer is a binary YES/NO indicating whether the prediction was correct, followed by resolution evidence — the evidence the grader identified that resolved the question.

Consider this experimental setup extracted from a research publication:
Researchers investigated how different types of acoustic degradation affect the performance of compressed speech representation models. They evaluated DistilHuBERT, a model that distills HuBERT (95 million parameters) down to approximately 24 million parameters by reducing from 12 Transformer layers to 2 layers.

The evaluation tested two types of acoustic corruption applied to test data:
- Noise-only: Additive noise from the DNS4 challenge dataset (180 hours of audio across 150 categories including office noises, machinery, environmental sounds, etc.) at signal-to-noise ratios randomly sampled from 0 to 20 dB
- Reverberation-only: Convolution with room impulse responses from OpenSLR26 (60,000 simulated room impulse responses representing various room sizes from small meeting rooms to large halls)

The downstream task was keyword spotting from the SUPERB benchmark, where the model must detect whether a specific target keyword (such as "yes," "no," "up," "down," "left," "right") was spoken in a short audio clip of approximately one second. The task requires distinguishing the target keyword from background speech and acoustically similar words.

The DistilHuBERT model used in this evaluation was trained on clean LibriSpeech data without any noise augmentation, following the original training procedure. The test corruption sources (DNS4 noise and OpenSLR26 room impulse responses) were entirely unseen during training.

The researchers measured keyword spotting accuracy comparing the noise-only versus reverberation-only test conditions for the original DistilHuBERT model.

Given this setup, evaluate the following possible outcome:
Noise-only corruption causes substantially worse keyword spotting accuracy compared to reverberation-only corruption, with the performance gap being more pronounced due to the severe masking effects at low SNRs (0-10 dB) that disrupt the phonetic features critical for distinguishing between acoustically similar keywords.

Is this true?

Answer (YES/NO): NO